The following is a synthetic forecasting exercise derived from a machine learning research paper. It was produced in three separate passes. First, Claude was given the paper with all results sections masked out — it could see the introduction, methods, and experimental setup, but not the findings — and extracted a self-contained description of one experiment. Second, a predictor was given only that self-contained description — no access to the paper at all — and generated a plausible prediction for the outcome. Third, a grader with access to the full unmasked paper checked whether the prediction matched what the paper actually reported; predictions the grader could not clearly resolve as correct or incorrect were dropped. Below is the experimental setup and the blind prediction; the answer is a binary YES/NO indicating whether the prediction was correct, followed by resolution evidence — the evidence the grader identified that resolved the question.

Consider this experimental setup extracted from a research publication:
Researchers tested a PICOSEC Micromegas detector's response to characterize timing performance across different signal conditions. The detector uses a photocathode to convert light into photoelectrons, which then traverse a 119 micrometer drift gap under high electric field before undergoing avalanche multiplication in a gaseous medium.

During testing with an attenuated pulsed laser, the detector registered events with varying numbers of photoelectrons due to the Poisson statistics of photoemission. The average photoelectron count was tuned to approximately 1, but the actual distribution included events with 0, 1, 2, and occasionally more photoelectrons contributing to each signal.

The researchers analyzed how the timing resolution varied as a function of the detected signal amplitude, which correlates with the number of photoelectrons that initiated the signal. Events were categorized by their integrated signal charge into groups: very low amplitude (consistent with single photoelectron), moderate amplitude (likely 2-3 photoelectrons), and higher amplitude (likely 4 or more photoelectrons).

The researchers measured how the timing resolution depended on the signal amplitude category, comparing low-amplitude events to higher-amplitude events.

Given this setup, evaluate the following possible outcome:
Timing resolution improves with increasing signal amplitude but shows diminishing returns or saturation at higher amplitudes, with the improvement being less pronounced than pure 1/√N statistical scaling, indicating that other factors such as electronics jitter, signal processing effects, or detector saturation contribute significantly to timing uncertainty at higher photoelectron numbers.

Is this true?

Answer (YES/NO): YES